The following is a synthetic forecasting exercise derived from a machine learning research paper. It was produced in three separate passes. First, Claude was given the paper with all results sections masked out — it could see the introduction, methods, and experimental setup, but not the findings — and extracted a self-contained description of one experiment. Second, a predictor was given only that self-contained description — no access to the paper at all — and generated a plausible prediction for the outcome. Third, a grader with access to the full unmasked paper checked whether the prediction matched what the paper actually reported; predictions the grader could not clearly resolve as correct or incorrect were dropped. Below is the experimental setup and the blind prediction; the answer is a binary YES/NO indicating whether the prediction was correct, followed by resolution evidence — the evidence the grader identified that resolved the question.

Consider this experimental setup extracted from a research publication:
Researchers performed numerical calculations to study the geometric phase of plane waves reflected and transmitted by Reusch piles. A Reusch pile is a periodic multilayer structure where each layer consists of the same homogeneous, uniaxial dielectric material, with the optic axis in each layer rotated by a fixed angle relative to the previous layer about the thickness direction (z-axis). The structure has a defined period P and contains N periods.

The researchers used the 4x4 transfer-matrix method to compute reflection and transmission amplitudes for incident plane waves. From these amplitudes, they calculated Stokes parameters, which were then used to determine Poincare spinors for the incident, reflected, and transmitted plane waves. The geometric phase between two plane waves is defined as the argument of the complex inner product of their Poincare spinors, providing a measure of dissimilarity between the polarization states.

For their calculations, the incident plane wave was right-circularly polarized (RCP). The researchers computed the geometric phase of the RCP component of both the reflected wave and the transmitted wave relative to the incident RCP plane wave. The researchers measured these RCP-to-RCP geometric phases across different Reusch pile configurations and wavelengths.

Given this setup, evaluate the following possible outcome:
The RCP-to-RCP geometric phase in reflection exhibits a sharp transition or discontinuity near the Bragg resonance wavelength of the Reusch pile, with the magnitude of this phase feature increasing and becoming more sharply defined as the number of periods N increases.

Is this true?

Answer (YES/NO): NO